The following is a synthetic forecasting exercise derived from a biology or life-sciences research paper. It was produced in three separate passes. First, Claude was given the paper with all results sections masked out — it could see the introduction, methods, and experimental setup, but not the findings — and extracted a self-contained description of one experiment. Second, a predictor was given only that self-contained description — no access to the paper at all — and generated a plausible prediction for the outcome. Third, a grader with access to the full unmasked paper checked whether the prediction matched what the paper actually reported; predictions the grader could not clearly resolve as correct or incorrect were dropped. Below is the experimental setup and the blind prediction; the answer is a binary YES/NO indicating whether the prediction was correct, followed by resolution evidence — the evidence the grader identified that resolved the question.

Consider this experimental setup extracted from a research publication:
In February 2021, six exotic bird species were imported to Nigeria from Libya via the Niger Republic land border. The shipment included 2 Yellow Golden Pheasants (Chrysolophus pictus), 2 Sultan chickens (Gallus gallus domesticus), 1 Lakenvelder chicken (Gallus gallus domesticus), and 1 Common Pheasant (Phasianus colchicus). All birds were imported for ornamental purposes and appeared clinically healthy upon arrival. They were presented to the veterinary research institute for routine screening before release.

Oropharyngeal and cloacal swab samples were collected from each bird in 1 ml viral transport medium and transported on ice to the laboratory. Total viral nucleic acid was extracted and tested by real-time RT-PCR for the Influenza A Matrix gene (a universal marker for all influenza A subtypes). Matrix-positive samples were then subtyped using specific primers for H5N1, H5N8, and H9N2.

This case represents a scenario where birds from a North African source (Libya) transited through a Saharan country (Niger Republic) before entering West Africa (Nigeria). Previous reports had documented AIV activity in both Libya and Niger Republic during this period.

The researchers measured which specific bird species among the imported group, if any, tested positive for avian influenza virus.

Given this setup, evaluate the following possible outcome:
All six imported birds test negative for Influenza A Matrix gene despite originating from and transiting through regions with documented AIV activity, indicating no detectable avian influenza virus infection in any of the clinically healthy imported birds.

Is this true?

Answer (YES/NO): NO